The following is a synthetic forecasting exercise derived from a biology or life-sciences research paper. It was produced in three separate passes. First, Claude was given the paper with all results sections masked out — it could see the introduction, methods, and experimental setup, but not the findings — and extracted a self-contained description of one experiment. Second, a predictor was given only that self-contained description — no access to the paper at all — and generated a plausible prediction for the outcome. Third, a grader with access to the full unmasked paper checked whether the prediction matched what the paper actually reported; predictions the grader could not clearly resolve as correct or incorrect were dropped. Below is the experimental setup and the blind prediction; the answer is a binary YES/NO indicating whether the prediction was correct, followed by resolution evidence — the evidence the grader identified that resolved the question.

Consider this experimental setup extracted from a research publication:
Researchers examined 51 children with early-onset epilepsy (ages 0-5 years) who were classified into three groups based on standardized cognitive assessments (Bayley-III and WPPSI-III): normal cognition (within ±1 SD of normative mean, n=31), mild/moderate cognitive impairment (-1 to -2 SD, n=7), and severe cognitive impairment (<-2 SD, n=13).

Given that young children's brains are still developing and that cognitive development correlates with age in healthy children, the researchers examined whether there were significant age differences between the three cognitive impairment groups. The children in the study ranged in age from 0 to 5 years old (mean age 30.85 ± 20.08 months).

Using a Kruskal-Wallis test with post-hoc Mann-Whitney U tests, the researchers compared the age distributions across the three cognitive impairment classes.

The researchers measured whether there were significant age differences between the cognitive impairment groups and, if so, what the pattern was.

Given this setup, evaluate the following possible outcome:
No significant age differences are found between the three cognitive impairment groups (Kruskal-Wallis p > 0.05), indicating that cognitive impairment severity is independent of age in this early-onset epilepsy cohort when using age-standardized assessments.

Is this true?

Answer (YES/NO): NO